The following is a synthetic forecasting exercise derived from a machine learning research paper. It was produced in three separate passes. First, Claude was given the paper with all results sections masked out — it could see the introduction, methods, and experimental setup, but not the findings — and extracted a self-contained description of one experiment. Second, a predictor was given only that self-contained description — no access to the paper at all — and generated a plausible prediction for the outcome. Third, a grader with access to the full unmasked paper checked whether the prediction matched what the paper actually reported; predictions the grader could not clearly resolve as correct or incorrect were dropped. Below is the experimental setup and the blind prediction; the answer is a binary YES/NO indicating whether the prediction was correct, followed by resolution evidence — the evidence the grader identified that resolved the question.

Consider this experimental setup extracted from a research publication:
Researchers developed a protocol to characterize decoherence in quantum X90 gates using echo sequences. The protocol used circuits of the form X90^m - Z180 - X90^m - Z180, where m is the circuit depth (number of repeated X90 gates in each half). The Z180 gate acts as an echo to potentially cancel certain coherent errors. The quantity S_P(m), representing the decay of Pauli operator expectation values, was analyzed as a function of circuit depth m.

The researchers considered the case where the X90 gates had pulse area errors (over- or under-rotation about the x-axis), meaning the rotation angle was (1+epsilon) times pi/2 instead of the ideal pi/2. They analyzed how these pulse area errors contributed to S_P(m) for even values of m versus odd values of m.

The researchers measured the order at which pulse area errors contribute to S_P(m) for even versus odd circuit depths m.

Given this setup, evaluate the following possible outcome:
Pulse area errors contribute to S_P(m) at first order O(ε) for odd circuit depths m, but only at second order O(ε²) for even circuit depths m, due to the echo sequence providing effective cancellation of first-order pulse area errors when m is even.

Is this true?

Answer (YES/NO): YES